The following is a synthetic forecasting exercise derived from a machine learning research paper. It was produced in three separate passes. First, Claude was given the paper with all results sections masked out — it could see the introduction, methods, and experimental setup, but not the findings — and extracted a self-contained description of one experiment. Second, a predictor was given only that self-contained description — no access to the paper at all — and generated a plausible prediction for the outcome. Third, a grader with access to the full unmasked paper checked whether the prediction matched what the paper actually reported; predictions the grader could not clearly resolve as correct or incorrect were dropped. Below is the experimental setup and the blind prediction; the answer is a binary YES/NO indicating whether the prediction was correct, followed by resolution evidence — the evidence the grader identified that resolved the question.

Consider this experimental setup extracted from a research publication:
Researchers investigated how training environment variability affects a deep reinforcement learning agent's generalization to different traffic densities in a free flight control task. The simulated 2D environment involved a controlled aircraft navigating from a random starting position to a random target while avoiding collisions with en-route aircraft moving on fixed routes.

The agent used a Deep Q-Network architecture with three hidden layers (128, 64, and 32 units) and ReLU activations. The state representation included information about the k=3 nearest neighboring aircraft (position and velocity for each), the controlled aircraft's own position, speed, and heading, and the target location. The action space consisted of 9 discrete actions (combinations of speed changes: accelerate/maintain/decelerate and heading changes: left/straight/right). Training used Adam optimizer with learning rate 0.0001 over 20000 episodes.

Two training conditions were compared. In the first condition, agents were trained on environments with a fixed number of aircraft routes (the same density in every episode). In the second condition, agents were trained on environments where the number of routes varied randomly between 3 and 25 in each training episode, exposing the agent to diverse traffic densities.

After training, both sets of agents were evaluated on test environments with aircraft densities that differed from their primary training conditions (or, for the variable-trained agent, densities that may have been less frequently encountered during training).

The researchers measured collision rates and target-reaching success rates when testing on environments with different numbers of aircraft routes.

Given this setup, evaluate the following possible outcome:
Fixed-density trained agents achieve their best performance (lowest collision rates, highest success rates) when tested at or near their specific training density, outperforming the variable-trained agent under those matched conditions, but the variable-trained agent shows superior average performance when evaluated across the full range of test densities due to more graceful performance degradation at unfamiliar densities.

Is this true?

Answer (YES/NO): NO